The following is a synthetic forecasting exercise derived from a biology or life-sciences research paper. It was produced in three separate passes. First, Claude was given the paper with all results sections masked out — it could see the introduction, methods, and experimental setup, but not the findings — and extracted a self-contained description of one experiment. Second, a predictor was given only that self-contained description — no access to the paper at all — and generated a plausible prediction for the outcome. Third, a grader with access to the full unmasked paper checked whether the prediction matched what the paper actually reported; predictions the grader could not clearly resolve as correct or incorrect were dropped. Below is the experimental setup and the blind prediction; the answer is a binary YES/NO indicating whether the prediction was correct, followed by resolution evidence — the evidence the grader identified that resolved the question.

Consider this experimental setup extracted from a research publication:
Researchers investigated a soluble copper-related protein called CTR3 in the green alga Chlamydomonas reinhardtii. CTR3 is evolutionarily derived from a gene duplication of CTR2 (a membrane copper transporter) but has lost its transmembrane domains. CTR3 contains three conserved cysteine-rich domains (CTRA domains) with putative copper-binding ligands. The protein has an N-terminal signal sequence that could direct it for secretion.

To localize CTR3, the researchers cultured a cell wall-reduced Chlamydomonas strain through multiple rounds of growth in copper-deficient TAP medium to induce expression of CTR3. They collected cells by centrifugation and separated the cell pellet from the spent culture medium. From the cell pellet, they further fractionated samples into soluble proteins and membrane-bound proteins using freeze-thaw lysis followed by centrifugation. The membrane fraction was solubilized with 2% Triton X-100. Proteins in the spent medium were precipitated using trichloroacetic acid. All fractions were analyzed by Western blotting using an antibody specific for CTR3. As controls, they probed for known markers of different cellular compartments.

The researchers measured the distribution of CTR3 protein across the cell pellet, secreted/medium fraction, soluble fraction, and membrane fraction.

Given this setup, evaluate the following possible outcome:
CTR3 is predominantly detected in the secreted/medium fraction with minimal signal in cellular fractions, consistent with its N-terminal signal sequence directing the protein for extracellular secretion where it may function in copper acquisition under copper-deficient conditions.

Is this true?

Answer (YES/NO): YES